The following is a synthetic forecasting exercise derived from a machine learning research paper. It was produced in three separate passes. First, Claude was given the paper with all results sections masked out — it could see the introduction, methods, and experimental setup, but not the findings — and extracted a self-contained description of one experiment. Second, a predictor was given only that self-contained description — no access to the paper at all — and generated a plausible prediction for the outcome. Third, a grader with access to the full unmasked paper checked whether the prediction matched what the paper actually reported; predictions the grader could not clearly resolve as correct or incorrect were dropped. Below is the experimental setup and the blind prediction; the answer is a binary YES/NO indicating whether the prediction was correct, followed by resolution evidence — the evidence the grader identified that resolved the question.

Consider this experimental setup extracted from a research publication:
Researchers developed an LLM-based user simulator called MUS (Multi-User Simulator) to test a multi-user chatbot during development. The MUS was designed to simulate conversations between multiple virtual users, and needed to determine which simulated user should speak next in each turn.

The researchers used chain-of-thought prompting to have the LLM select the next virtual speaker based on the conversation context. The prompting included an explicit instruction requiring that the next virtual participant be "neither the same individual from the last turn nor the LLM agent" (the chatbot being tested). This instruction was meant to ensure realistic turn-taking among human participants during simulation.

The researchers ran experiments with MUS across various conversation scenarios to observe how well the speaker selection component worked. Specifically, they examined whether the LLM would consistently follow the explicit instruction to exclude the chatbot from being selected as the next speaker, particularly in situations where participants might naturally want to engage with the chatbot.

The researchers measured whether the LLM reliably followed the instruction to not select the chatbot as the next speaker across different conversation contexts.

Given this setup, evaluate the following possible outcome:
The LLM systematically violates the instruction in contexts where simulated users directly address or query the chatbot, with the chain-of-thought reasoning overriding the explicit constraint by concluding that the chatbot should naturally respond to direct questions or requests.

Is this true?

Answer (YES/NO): NO